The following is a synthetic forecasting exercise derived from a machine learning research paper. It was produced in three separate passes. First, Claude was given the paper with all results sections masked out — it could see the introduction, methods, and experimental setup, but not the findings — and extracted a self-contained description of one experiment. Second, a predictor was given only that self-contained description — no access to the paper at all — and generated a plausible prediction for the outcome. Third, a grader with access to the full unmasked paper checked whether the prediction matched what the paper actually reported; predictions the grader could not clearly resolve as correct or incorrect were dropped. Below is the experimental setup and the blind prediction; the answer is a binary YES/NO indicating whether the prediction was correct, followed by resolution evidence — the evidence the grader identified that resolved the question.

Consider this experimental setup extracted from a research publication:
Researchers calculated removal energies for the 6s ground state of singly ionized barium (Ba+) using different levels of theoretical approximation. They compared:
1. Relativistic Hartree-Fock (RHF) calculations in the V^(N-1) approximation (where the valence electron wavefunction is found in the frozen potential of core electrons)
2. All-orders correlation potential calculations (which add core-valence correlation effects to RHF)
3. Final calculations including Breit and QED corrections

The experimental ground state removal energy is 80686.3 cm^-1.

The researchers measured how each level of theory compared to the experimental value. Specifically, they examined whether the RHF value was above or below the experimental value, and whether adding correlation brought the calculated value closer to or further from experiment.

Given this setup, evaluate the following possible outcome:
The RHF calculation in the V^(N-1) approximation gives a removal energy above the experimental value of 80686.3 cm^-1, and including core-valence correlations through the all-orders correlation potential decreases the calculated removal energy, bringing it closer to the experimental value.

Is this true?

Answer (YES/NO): NO